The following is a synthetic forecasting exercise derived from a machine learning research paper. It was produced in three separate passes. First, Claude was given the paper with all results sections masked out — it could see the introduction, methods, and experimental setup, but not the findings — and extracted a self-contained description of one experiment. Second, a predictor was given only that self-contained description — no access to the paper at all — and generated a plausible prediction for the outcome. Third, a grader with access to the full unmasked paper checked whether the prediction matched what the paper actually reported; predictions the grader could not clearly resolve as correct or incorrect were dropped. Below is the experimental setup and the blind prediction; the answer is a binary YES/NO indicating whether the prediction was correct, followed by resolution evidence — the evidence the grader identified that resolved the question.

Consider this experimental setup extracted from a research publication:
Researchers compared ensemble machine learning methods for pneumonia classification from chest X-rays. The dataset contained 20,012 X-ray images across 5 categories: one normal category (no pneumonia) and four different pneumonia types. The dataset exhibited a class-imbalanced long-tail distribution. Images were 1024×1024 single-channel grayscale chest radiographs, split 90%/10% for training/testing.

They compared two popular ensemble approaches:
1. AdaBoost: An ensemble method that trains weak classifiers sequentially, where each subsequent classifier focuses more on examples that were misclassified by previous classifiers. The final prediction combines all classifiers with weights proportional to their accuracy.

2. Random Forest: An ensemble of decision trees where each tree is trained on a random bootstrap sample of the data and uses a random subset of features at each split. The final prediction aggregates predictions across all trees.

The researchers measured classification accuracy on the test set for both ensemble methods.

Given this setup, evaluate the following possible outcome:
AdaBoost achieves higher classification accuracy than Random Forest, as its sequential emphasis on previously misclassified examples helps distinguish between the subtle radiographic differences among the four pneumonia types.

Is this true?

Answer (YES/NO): NO